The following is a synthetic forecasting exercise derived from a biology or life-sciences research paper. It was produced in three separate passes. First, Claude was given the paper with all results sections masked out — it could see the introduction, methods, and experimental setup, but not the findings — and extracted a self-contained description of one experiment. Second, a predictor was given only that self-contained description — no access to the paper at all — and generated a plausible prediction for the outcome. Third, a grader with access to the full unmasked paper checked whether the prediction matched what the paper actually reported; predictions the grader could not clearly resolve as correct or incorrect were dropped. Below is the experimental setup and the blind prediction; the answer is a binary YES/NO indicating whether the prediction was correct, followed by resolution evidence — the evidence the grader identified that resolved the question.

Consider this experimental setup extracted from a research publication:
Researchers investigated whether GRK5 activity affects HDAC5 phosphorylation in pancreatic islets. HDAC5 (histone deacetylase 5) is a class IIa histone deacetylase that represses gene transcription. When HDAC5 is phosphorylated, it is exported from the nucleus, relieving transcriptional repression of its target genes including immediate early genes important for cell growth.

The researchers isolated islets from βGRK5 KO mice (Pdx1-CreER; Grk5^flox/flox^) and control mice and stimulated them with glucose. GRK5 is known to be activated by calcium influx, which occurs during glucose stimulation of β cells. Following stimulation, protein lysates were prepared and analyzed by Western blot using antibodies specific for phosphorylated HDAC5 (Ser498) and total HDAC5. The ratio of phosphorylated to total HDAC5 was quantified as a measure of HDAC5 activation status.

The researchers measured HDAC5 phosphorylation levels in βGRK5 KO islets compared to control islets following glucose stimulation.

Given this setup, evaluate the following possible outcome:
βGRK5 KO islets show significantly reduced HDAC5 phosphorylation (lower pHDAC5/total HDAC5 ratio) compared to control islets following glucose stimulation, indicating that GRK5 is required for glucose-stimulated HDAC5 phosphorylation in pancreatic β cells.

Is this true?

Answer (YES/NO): YES